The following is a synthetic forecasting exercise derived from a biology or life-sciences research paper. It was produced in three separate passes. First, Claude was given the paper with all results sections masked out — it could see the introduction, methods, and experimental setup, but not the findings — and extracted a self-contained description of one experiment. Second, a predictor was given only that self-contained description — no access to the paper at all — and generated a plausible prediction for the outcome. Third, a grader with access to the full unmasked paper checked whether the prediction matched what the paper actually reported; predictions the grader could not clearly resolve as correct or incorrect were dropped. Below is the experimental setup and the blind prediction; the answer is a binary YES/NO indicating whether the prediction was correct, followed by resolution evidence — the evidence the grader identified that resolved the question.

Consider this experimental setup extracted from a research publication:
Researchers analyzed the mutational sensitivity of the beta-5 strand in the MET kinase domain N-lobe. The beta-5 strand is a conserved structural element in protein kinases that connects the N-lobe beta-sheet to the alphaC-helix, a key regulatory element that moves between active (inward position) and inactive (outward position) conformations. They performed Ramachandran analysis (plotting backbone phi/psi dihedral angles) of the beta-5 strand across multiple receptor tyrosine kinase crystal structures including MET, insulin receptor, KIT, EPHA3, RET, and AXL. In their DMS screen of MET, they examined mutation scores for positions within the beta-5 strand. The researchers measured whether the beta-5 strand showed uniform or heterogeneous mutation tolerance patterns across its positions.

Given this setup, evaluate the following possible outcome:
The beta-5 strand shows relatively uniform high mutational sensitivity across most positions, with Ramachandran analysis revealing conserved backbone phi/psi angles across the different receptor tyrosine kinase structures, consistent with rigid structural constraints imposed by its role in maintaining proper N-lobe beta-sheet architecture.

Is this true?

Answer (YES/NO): NO